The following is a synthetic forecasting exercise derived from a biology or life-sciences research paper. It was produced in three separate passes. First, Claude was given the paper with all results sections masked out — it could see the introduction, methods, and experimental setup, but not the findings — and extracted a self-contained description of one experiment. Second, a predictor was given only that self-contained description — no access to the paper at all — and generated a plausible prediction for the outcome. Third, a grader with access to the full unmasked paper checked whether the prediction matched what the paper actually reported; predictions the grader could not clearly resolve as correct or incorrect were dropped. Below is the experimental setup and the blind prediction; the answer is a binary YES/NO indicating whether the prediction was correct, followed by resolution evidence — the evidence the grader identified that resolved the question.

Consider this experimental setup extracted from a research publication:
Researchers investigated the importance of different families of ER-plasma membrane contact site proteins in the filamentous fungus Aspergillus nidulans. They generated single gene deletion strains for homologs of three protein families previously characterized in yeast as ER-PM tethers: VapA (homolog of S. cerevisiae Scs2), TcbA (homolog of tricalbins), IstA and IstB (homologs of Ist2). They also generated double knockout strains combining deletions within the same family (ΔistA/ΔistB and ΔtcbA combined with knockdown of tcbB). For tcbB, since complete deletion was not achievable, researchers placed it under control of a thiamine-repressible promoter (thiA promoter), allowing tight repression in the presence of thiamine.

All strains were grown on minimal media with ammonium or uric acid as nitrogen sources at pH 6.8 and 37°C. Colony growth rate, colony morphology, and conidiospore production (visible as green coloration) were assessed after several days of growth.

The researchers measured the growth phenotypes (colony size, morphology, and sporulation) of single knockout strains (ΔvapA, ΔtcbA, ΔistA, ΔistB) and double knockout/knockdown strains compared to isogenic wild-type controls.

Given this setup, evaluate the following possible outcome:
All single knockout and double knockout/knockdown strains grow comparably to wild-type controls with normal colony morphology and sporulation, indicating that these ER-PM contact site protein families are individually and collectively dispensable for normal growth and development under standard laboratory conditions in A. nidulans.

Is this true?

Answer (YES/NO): NO